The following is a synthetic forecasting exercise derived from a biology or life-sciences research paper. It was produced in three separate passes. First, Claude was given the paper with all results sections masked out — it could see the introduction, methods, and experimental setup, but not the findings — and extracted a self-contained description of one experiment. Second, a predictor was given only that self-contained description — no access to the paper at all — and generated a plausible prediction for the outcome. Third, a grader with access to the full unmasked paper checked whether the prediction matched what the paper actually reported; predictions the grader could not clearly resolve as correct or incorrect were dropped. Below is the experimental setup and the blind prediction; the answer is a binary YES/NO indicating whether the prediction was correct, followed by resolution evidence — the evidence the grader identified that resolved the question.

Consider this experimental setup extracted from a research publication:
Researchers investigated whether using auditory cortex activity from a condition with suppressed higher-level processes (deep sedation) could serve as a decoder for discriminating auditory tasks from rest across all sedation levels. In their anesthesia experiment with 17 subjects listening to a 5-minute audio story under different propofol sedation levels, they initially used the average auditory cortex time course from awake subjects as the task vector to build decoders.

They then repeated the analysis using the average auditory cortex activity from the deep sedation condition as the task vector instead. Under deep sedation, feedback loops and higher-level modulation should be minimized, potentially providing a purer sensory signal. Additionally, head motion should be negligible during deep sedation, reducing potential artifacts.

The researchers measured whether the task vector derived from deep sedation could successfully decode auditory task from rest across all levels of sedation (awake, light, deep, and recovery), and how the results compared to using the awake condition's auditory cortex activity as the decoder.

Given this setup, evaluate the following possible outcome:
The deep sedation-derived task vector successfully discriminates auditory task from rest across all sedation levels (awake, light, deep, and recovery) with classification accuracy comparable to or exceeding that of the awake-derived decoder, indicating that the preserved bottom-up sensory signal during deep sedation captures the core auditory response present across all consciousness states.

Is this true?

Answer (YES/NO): YES